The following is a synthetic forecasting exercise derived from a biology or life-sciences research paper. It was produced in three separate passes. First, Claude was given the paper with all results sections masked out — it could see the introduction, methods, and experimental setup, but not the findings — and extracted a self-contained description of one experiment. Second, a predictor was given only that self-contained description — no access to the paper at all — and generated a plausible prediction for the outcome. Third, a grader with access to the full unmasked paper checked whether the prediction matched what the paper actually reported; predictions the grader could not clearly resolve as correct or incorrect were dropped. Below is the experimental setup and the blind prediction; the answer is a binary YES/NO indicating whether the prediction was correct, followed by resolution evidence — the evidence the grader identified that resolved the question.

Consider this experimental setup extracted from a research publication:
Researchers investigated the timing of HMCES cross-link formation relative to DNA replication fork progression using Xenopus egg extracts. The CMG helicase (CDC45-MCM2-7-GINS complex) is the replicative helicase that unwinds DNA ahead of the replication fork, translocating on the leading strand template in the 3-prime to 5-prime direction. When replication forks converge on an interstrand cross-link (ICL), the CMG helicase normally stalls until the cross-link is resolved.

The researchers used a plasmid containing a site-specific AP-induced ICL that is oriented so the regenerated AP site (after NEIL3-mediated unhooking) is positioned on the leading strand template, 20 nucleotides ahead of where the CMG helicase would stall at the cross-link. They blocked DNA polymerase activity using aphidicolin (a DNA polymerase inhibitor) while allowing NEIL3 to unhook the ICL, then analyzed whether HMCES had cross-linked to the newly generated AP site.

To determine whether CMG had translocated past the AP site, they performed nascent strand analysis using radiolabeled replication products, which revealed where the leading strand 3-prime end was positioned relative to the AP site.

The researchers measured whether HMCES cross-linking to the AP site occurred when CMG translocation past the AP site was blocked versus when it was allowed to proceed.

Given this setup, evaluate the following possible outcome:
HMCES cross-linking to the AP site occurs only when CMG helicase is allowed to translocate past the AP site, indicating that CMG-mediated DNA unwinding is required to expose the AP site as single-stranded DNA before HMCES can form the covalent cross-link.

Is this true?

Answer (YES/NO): YES